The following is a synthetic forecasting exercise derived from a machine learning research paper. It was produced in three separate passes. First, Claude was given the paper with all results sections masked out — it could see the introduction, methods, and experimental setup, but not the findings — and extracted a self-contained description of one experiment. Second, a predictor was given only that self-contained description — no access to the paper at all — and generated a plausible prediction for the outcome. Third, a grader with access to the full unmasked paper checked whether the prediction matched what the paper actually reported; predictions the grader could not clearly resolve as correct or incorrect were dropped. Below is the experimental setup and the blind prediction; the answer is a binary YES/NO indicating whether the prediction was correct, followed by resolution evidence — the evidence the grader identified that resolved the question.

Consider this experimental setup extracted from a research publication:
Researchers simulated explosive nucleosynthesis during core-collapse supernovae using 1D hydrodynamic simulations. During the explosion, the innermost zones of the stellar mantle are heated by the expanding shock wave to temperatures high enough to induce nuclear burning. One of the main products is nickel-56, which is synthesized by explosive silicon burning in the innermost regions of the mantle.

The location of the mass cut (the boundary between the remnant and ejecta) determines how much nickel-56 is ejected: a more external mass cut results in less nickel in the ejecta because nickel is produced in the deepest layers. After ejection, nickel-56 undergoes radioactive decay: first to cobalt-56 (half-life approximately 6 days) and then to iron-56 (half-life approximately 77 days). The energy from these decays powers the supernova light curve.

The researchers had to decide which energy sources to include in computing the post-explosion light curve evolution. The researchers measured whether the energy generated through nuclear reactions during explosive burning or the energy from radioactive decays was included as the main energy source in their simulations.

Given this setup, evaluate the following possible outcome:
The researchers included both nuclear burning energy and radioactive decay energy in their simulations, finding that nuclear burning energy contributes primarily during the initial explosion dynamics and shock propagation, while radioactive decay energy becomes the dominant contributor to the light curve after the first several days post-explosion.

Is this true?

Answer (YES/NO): NO